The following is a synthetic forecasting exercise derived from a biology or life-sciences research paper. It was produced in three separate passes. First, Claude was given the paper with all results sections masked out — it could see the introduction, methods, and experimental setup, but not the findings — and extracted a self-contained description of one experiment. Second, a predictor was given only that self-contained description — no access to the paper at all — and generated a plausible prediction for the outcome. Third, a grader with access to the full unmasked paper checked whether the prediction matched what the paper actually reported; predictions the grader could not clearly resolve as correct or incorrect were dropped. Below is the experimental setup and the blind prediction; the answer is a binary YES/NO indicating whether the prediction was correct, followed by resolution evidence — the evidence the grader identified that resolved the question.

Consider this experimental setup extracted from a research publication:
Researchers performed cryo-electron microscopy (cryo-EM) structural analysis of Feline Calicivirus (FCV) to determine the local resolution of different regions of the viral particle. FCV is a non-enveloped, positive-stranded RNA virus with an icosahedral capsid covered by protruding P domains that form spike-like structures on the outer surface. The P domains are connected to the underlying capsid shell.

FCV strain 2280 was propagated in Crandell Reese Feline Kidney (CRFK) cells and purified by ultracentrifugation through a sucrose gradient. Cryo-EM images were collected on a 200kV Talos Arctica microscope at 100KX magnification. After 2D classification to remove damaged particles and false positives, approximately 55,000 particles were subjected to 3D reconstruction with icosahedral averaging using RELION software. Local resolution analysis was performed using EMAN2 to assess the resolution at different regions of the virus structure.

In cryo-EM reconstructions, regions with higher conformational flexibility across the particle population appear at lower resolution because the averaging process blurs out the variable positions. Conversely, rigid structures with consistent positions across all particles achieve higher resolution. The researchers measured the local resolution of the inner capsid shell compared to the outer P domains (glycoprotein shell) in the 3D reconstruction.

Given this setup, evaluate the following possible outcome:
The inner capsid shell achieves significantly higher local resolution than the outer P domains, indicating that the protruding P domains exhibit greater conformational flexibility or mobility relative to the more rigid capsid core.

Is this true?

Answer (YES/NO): YES